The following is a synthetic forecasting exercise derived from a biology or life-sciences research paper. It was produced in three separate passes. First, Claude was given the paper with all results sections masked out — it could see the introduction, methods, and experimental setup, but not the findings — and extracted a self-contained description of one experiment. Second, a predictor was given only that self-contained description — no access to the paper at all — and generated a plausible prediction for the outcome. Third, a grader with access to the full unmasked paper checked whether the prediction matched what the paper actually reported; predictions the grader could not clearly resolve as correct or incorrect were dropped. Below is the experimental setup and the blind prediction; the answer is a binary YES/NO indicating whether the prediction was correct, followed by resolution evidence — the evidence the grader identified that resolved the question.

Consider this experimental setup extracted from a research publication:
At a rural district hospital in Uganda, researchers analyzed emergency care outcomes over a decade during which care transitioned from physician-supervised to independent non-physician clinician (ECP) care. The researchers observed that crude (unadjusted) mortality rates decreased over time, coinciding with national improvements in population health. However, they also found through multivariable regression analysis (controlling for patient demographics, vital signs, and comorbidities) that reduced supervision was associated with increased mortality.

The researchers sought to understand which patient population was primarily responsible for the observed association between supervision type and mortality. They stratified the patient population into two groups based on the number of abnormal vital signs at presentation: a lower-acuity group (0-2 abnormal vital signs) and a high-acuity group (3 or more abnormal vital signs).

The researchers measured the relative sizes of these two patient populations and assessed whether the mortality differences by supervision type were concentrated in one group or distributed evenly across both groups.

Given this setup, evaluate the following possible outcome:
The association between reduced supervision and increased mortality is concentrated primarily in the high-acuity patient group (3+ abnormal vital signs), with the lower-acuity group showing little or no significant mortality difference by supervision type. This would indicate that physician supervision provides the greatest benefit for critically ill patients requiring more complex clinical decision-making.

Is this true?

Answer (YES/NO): YES